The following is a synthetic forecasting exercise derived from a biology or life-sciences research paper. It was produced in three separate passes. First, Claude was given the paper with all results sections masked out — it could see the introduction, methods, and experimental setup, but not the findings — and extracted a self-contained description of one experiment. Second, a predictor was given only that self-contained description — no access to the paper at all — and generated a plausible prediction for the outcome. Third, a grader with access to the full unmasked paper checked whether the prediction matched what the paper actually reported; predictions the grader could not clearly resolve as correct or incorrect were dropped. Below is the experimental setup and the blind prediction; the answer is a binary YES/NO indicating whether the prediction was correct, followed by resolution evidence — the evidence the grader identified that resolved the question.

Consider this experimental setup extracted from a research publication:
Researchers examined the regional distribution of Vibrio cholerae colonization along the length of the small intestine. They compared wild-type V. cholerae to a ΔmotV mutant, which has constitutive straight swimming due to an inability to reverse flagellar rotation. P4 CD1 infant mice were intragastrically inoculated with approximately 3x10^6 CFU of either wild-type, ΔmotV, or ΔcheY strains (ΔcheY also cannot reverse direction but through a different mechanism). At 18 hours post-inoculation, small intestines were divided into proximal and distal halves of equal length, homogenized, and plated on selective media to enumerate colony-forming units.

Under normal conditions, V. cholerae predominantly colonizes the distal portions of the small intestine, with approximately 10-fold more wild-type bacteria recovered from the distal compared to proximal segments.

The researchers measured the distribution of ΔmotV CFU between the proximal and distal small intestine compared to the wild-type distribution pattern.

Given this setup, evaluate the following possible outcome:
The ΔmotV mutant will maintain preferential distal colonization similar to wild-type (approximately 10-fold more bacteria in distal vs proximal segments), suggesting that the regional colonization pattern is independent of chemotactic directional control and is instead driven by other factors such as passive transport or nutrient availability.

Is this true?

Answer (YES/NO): NO